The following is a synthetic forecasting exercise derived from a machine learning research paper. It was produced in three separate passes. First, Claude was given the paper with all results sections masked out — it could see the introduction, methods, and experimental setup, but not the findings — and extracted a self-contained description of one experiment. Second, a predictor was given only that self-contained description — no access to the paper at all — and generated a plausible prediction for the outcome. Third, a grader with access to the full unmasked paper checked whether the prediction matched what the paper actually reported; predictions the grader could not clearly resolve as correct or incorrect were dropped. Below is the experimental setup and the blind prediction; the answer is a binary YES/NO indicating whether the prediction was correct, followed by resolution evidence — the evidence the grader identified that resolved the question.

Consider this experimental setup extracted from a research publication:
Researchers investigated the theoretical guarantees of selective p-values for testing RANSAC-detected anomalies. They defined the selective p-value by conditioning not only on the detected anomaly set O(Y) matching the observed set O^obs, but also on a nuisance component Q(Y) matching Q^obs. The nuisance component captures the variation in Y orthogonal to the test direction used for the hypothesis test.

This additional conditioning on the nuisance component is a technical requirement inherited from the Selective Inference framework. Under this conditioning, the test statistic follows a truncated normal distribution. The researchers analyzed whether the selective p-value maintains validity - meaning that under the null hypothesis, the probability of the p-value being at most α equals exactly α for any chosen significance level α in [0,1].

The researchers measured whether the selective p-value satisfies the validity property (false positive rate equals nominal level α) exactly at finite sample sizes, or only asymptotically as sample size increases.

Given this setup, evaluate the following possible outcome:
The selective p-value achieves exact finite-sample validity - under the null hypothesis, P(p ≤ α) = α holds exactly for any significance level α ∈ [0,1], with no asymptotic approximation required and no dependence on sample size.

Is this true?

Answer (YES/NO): YES